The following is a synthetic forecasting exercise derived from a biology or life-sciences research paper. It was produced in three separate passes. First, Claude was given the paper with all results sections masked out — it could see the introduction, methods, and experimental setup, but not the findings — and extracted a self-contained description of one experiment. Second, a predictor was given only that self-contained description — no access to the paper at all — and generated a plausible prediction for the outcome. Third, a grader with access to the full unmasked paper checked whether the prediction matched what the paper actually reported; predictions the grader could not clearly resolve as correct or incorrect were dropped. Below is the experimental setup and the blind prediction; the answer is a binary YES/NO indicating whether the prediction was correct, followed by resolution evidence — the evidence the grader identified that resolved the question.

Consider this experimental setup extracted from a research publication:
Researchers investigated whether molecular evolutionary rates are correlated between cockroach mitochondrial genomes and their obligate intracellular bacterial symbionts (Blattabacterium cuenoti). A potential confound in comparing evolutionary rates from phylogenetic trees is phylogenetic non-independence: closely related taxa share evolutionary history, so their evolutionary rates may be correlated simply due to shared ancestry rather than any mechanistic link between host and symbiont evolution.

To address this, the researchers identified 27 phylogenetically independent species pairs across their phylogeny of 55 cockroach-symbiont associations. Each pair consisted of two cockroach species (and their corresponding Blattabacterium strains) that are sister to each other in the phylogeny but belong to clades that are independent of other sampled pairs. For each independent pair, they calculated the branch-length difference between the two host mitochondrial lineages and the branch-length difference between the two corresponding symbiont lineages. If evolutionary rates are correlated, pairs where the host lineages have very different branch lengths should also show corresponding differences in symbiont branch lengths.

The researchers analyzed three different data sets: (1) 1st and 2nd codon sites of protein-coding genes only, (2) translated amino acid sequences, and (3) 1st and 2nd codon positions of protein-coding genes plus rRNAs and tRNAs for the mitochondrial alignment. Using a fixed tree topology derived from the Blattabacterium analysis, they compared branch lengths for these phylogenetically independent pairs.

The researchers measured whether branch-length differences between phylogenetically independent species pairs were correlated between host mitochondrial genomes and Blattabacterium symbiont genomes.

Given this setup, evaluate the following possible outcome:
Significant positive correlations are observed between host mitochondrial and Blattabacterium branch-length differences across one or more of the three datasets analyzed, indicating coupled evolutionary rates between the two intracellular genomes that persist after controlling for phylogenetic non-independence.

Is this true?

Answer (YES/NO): YES